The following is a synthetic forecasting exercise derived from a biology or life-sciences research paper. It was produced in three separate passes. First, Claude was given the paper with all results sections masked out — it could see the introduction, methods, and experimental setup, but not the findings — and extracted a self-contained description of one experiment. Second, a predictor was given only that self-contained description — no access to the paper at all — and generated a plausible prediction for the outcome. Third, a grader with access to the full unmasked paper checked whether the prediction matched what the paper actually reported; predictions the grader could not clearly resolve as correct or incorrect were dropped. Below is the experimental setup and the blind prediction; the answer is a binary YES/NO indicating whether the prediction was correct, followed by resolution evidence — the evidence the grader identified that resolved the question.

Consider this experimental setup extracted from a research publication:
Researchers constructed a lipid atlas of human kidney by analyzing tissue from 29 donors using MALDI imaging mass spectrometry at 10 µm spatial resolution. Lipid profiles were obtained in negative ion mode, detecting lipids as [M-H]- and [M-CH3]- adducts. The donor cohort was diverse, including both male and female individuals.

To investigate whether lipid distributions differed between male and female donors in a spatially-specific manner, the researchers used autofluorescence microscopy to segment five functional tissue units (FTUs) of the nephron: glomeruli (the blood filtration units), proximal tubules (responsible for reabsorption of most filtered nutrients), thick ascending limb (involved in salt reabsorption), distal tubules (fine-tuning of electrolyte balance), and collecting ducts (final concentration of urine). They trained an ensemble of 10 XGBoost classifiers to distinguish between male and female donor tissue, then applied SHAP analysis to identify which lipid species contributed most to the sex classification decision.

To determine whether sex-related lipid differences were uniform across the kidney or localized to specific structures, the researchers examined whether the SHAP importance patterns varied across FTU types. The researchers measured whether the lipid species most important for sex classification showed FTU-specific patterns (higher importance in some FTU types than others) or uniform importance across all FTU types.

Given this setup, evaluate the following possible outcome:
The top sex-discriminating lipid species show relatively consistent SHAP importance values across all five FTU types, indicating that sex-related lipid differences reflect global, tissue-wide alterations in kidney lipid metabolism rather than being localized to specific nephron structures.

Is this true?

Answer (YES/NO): NO